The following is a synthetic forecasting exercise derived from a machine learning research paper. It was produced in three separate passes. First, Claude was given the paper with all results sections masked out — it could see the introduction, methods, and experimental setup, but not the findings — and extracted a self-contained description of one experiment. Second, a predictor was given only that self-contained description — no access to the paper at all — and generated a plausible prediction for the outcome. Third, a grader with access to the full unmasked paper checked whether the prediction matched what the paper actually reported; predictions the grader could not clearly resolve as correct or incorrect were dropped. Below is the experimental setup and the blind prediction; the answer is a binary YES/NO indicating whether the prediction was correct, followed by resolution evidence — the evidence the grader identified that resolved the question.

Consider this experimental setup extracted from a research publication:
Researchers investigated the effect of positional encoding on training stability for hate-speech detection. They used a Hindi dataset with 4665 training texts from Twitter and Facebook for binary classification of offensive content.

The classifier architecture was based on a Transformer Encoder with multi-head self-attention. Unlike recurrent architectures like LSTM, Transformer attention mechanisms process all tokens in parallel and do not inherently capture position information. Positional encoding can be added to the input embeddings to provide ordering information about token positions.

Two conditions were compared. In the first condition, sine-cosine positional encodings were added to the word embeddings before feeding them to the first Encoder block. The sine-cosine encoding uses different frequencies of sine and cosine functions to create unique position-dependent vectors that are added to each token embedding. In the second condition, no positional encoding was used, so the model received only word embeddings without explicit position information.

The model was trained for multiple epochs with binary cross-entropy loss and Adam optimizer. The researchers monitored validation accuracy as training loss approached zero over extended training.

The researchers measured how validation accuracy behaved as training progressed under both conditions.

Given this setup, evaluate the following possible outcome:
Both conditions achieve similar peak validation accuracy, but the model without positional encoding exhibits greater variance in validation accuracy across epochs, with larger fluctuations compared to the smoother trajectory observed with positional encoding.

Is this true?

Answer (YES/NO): NO